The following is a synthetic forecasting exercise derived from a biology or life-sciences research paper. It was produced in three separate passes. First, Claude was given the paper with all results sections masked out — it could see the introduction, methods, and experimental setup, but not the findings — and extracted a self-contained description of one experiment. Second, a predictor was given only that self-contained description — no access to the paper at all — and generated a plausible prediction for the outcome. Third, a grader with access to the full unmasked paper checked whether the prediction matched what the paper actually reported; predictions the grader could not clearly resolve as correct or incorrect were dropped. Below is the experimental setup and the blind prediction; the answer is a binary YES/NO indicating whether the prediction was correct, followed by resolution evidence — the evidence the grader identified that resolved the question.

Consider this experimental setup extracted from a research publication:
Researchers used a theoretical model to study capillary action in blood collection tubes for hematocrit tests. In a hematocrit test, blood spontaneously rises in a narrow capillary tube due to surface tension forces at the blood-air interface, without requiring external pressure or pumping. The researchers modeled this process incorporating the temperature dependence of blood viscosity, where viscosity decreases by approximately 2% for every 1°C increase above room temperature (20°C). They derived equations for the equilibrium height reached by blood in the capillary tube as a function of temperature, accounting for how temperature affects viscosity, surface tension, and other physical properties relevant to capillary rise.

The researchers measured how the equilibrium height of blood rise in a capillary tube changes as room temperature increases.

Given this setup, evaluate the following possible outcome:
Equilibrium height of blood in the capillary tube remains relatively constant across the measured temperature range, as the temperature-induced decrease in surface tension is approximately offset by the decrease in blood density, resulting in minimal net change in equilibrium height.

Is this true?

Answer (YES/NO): NO